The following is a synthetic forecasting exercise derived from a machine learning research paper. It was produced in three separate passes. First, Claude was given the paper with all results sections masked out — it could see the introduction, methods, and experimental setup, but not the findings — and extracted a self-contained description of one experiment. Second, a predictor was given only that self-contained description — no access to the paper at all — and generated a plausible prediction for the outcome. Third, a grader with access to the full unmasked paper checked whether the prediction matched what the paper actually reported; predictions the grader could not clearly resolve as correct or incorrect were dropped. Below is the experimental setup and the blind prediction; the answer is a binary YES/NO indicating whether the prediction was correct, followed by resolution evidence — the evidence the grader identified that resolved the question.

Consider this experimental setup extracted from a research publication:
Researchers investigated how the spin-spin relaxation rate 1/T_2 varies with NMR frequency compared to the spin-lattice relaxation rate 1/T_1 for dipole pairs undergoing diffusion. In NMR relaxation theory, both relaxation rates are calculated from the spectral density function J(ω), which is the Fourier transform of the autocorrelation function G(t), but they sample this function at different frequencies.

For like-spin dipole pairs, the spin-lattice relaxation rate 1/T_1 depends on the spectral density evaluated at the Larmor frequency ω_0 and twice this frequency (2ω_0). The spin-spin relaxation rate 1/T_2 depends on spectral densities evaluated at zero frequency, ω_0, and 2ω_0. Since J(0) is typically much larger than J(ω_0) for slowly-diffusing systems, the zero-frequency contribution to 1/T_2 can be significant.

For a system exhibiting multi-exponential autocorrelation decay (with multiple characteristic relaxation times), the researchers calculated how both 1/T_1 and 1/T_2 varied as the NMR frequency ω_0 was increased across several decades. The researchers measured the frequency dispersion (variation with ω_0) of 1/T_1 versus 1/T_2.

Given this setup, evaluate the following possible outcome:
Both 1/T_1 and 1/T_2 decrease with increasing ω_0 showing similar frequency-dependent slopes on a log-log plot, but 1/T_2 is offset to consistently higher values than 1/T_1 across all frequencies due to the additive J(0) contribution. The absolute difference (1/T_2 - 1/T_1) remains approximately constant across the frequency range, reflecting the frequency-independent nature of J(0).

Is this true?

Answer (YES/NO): NO